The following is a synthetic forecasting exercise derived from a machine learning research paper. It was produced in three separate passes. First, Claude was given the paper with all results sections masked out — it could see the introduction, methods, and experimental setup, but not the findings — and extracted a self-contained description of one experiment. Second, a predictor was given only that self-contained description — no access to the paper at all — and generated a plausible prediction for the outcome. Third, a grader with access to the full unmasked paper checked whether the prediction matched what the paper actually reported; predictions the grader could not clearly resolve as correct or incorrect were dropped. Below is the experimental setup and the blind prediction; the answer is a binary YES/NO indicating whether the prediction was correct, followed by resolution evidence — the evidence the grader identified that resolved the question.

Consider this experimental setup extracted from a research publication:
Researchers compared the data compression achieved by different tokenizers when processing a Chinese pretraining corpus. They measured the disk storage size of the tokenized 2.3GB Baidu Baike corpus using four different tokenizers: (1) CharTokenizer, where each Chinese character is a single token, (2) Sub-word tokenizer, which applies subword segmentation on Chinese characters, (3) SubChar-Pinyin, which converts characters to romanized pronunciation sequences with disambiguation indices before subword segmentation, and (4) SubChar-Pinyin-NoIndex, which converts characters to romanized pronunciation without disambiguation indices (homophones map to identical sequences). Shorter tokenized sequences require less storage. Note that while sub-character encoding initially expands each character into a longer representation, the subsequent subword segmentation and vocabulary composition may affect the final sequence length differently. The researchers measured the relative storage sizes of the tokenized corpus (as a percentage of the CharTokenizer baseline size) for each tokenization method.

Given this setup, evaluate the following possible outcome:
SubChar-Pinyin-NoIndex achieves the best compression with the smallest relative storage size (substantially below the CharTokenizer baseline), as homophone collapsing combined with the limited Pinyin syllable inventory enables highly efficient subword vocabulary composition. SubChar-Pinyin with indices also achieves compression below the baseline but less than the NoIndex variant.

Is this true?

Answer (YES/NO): YES